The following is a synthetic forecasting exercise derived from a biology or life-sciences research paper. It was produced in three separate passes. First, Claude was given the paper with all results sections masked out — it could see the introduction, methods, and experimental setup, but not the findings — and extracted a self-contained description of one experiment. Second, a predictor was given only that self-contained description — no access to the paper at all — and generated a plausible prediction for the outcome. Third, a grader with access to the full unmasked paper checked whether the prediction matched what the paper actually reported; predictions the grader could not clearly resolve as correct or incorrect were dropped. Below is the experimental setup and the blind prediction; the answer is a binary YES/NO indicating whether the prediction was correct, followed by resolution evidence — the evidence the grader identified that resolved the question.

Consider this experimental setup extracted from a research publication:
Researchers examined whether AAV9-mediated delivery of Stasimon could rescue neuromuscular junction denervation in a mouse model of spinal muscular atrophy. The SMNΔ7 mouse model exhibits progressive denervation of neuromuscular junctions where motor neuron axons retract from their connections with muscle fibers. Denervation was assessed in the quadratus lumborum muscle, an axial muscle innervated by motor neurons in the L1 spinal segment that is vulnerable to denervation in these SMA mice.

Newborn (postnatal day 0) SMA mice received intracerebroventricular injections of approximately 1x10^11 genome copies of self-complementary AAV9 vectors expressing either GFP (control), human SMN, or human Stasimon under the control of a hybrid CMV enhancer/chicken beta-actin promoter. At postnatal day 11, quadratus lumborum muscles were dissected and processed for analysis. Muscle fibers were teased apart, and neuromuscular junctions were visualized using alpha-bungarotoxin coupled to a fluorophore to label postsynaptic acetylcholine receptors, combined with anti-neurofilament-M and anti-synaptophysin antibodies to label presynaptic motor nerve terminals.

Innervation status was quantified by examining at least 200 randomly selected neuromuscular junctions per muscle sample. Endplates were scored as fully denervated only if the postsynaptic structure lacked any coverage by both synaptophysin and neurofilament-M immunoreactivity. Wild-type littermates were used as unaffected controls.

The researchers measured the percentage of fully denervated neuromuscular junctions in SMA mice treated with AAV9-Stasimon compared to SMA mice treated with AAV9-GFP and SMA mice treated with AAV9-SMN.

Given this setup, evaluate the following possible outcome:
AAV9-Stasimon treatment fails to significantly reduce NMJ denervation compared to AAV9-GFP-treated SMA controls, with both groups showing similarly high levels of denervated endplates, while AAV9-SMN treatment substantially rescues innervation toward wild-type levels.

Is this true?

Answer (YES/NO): YES